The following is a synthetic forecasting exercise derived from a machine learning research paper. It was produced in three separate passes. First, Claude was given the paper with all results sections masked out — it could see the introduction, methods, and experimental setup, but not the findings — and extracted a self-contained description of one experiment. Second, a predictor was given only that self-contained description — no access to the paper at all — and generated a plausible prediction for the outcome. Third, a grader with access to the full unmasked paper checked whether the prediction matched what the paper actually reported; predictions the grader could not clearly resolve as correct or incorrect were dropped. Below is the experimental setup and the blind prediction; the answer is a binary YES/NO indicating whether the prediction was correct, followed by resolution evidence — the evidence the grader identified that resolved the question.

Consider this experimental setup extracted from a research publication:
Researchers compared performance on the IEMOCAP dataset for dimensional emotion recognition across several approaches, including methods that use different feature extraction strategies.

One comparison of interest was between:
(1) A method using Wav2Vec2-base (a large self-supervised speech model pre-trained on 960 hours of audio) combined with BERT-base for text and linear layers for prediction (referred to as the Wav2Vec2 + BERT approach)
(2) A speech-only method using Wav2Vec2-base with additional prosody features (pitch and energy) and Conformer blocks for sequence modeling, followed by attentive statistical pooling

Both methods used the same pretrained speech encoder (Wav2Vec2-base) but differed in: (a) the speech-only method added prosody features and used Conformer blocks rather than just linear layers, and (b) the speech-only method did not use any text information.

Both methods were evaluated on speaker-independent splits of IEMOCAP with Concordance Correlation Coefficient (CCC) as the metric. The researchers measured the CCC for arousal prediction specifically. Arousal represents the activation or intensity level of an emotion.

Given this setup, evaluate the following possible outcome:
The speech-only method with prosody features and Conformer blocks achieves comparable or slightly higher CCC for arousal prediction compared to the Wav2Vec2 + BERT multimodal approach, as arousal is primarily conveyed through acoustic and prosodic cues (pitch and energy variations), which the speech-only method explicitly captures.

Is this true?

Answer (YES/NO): YES